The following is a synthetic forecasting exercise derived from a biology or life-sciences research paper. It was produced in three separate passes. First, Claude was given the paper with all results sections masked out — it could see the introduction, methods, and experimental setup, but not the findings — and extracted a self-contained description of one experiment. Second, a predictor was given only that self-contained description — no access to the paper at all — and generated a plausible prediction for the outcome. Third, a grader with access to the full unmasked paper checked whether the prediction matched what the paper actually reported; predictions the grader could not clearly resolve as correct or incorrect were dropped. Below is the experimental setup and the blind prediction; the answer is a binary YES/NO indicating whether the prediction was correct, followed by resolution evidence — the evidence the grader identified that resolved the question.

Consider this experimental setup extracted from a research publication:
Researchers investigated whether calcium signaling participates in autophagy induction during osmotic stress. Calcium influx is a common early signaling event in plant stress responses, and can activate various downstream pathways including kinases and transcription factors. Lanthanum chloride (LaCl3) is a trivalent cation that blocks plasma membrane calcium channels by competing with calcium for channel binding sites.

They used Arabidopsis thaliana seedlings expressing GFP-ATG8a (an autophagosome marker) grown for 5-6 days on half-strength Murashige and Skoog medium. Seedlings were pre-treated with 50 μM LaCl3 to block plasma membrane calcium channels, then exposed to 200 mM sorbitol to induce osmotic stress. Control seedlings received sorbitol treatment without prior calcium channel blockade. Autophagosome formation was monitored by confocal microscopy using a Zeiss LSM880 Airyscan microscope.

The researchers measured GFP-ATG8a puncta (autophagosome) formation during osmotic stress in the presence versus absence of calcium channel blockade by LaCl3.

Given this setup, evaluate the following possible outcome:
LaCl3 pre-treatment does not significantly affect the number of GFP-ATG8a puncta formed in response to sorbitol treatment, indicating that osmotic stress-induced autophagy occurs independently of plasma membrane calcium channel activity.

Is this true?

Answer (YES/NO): YES